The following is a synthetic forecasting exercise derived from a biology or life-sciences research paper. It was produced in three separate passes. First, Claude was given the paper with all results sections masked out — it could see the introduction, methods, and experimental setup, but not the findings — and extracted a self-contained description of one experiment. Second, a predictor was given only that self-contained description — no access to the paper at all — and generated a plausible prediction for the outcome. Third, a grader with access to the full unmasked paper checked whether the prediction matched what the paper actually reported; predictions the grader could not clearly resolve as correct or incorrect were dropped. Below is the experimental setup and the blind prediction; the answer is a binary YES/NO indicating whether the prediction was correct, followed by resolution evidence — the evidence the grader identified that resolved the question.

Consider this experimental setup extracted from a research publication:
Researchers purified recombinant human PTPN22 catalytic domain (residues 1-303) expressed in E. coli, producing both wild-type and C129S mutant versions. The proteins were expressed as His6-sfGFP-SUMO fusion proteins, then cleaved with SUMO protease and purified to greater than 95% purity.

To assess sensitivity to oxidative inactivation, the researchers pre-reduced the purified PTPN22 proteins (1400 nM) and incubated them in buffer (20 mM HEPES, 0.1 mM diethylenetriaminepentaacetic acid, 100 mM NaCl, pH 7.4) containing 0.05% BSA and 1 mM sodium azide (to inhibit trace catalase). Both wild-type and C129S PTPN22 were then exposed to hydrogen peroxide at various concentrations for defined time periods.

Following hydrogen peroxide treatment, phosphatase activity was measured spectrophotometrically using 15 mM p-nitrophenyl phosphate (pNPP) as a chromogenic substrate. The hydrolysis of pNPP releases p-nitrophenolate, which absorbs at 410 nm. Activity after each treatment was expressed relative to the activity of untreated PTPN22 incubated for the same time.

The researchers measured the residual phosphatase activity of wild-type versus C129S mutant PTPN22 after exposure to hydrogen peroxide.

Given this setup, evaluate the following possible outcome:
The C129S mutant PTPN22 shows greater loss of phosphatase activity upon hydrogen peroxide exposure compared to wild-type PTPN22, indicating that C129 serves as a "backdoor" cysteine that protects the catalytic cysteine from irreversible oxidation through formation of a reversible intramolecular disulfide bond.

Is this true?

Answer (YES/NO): YES